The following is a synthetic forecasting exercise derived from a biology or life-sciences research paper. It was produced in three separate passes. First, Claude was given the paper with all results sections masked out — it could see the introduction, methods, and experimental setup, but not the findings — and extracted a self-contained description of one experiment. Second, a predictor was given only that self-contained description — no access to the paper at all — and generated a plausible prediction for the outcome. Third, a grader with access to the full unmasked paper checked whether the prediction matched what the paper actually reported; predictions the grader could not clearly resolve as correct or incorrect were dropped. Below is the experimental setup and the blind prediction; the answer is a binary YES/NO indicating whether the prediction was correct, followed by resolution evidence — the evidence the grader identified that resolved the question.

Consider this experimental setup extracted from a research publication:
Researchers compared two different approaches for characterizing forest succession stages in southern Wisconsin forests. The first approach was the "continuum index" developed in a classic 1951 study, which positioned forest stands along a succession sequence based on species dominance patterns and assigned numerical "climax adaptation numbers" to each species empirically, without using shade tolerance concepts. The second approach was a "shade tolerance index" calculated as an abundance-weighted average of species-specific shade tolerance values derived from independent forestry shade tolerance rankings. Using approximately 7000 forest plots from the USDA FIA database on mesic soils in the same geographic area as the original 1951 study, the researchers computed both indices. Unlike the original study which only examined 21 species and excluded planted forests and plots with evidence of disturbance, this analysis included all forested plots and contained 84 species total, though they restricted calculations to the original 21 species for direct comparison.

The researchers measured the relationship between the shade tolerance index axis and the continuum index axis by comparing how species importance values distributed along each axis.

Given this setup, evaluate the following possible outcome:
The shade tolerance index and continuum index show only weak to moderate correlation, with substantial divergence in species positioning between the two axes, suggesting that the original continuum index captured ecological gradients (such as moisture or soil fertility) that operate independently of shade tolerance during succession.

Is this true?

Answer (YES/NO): NO